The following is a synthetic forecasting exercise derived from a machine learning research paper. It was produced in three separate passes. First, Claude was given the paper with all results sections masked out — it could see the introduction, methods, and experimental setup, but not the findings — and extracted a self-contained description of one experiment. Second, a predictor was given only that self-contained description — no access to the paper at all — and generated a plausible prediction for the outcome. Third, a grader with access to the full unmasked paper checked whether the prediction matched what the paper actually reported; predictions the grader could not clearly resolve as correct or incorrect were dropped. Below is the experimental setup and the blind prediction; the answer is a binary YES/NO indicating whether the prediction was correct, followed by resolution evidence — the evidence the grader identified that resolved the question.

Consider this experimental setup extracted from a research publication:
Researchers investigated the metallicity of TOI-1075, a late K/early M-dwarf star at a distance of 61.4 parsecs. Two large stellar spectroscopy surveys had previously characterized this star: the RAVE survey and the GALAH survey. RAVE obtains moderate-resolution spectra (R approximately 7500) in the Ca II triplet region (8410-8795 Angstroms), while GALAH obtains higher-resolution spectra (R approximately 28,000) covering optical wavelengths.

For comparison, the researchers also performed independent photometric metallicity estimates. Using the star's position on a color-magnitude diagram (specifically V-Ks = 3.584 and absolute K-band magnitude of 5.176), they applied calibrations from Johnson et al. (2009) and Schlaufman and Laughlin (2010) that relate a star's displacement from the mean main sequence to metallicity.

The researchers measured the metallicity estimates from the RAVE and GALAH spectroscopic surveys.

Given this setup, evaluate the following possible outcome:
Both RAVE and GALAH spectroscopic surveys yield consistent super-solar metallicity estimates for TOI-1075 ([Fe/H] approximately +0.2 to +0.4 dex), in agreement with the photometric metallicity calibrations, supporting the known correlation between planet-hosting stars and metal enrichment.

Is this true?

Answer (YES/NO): NO